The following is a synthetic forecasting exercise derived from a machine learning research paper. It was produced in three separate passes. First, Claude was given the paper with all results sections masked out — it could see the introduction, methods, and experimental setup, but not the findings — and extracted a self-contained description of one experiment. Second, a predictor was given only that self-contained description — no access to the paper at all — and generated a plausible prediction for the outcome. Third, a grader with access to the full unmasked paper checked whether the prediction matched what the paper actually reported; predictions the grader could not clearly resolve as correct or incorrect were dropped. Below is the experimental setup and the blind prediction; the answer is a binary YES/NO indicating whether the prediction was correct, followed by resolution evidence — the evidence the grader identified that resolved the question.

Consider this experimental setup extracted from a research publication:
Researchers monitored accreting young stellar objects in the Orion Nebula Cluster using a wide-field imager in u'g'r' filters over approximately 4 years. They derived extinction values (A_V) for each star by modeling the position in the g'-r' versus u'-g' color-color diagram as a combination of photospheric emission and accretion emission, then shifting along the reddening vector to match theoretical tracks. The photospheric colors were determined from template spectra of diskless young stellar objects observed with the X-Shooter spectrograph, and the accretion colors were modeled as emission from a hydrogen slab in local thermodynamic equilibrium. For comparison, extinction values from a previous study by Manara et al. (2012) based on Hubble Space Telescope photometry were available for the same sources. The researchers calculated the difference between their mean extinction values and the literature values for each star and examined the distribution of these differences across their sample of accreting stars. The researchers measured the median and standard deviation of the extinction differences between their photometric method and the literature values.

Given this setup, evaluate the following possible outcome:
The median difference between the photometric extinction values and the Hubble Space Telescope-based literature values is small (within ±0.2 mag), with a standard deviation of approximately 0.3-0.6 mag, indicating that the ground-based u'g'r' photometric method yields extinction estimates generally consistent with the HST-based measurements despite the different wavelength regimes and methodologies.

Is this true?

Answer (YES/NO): YES